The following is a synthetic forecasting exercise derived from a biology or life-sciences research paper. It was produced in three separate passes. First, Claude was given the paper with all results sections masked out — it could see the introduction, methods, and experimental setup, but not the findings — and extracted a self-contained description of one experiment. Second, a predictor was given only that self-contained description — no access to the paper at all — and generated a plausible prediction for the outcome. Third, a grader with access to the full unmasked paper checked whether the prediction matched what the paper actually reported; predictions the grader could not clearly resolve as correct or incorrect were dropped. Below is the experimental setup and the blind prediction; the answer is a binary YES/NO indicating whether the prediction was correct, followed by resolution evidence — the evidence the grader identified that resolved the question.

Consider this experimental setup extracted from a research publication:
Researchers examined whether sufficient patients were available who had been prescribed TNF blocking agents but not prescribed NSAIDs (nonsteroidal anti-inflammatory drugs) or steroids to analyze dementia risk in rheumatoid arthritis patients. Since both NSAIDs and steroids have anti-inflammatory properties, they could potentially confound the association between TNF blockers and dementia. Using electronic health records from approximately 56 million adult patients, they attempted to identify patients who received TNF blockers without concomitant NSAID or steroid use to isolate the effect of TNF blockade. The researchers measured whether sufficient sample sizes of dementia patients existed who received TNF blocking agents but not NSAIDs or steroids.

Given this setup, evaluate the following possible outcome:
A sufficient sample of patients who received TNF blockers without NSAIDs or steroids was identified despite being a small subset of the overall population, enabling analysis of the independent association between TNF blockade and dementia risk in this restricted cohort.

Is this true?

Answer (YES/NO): NO